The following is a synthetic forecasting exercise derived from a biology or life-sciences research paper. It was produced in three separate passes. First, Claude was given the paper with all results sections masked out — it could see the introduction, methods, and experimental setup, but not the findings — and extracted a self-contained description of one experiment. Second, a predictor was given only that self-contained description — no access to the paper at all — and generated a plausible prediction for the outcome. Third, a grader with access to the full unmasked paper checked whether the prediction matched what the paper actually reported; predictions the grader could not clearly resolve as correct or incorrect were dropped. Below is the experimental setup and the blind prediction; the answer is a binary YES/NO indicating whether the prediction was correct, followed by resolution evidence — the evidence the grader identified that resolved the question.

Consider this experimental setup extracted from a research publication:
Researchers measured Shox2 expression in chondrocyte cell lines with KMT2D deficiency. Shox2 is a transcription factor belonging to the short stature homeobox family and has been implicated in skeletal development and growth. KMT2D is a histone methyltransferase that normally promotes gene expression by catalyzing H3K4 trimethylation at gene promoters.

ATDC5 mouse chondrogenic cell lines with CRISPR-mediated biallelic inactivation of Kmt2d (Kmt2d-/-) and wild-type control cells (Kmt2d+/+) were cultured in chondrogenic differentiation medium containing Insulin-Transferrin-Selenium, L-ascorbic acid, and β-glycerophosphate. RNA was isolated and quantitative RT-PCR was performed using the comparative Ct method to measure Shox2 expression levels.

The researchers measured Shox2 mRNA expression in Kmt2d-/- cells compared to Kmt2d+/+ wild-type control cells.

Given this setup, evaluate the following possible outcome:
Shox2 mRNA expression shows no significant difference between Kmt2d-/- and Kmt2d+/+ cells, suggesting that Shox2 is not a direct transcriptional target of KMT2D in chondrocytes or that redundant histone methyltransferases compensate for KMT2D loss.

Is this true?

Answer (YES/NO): NO